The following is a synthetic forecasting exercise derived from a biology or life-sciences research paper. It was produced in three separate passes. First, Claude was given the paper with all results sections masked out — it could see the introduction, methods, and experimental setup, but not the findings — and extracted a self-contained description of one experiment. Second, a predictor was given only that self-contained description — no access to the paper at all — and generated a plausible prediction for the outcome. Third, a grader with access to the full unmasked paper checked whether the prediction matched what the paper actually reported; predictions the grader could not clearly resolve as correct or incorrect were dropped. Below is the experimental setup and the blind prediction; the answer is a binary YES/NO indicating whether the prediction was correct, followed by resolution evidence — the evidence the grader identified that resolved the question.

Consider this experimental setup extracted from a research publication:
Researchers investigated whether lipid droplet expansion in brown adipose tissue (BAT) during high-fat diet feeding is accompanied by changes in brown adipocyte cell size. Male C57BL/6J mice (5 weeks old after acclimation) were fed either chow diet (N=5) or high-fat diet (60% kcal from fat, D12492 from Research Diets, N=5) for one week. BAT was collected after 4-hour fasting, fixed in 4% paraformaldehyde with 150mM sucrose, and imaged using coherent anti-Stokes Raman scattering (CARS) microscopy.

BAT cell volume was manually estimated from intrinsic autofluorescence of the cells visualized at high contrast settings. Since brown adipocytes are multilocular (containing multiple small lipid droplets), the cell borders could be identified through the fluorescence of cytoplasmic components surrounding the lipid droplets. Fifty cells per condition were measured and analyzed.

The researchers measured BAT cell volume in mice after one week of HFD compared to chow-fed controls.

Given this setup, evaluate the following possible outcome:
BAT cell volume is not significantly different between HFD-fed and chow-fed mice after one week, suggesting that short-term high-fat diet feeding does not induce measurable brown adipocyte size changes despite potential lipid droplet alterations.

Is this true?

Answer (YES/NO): YES